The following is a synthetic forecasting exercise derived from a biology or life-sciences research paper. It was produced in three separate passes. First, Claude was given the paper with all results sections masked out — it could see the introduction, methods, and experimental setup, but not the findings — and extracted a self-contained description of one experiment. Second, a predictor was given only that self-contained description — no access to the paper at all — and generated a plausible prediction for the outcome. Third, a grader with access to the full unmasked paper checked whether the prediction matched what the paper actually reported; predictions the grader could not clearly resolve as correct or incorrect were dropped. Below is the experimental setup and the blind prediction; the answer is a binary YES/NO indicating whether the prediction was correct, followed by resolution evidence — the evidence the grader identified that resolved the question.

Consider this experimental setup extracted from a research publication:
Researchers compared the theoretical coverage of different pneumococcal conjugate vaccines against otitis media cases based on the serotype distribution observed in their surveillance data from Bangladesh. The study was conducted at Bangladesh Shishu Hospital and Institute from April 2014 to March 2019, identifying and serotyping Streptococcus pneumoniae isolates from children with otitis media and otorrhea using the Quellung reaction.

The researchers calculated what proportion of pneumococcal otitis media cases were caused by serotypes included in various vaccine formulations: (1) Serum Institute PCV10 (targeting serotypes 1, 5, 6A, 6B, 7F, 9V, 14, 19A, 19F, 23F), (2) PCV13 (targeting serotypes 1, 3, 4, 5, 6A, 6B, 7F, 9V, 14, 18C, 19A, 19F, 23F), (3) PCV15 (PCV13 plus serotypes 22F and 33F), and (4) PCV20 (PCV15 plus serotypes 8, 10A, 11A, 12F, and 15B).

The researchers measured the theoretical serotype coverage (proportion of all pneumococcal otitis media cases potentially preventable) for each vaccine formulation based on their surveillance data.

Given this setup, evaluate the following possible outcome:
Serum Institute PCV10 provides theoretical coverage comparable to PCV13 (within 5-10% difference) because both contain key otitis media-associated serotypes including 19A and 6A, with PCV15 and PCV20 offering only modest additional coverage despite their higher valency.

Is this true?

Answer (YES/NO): NO